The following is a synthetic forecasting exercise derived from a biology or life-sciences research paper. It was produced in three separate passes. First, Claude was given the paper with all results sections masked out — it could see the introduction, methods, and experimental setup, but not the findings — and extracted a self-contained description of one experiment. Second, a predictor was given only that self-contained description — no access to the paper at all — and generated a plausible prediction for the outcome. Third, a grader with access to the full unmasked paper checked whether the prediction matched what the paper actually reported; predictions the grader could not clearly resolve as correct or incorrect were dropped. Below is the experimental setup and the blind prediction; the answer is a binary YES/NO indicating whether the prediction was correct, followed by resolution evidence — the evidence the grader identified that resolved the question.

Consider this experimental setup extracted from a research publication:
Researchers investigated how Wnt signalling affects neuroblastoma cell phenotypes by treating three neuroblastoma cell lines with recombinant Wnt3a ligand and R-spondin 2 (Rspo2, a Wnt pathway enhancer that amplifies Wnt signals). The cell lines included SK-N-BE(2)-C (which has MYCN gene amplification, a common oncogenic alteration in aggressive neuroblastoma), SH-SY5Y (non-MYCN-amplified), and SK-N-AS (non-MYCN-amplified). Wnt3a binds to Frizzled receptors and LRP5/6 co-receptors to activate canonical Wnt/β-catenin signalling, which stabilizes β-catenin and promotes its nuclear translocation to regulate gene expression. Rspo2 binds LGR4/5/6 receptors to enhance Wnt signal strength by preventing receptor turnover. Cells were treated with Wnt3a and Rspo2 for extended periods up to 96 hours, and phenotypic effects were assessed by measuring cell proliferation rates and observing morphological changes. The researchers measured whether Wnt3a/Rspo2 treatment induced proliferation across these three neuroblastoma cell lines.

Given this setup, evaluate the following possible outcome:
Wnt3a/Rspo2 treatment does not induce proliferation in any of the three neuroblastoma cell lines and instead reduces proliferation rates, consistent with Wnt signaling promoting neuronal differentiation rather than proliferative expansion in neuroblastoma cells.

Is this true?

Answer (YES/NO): NO